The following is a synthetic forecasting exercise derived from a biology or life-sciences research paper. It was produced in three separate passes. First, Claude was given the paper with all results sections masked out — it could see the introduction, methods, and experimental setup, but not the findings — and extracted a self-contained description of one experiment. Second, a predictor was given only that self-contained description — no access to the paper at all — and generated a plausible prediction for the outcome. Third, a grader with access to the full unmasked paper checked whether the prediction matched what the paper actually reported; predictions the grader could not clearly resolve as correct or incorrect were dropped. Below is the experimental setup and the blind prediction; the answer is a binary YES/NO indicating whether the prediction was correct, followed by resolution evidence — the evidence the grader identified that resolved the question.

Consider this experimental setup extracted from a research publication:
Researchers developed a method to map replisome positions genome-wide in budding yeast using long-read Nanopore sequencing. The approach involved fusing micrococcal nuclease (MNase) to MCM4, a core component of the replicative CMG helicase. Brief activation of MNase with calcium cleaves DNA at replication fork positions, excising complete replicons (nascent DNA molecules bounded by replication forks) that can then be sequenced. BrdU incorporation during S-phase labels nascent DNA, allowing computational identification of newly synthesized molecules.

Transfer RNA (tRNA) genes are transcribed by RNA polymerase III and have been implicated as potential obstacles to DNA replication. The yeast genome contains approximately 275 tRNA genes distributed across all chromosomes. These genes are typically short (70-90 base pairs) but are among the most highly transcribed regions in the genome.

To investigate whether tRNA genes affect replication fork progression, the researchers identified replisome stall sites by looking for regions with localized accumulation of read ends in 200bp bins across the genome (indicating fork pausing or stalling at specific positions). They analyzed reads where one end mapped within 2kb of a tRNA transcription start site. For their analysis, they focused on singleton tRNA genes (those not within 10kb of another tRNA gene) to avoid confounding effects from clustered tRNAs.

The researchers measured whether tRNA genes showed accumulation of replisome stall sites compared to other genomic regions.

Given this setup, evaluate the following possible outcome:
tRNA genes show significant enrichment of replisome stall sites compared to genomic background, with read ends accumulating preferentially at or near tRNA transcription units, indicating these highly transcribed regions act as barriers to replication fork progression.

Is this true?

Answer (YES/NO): YES